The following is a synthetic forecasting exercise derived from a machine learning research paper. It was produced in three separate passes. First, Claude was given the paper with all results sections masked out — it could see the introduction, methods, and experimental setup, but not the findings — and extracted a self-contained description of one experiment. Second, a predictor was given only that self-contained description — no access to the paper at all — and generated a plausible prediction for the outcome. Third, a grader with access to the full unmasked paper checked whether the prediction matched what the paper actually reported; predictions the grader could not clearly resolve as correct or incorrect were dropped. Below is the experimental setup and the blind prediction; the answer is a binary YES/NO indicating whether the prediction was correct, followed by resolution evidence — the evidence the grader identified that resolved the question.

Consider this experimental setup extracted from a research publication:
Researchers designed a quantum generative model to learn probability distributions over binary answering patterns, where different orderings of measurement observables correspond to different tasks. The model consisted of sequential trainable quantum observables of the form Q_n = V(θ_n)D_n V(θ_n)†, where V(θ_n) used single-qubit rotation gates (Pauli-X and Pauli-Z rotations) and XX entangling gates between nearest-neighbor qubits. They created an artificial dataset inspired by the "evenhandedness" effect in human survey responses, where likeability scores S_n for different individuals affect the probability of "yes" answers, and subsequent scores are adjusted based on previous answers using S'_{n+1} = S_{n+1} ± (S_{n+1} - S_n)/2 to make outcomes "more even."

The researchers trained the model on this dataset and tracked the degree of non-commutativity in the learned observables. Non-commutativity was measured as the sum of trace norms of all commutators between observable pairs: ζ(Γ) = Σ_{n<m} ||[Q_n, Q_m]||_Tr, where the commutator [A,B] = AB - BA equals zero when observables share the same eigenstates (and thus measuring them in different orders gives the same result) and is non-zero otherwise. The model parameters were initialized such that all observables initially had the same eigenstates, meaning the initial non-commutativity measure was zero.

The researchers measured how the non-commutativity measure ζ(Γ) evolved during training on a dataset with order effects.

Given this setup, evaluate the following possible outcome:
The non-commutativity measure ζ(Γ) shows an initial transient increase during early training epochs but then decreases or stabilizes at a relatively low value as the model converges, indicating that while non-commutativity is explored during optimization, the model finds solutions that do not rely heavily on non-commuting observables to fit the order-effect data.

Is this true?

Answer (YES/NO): NO